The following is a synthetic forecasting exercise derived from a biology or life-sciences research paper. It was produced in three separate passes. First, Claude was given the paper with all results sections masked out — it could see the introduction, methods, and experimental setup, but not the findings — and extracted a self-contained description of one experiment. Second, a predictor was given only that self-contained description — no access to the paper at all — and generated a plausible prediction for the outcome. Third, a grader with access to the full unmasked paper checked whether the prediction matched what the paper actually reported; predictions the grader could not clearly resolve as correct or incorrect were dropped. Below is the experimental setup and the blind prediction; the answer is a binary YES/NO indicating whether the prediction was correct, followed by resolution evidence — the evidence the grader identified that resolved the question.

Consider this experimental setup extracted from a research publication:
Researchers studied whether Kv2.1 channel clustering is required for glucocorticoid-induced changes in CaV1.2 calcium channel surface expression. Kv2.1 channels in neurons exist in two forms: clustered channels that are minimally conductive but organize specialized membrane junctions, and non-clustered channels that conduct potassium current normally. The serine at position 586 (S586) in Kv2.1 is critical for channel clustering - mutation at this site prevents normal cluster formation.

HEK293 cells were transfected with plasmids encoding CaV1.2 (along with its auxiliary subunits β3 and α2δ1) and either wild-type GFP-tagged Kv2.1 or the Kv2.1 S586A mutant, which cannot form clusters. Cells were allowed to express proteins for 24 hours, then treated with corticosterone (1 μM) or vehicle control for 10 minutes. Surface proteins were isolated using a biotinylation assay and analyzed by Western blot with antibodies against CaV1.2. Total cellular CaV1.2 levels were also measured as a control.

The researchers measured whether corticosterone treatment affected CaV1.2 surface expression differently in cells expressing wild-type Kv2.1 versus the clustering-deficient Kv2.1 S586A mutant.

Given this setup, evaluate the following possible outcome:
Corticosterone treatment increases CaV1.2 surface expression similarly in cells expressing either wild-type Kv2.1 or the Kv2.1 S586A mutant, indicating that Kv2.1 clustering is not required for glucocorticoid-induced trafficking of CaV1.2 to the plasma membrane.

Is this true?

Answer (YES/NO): NO